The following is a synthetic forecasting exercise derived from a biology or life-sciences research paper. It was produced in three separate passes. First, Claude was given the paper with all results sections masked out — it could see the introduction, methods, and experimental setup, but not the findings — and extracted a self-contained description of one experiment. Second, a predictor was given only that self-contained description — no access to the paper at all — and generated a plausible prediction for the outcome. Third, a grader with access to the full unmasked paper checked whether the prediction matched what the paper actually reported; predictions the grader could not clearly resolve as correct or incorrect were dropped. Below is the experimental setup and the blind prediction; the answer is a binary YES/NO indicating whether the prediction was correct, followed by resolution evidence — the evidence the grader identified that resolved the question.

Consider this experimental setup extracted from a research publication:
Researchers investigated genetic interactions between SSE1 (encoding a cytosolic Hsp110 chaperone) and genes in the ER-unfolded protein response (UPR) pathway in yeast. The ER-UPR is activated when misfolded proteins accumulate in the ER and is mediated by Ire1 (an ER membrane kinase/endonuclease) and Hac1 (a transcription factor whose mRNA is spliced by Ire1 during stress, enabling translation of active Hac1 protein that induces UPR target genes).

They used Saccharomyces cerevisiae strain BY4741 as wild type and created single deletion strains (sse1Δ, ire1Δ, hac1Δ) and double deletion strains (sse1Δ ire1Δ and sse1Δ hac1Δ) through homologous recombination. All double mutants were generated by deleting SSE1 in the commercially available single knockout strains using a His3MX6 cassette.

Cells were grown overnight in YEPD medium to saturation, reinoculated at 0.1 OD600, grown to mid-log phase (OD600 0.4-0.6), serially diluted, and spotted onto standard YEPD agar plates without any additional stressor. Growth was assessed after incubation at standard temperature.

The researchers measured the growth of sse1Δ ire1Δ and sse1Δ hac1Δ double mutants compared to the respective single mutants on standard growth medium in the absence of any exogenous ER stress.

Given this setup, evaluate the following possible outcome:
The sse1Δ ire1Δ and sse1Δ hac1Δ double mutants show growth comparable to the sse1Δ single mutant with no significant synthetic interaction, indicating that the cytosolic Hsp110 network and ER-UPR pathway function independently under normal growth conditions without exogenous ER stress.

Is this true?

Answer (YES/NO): NO